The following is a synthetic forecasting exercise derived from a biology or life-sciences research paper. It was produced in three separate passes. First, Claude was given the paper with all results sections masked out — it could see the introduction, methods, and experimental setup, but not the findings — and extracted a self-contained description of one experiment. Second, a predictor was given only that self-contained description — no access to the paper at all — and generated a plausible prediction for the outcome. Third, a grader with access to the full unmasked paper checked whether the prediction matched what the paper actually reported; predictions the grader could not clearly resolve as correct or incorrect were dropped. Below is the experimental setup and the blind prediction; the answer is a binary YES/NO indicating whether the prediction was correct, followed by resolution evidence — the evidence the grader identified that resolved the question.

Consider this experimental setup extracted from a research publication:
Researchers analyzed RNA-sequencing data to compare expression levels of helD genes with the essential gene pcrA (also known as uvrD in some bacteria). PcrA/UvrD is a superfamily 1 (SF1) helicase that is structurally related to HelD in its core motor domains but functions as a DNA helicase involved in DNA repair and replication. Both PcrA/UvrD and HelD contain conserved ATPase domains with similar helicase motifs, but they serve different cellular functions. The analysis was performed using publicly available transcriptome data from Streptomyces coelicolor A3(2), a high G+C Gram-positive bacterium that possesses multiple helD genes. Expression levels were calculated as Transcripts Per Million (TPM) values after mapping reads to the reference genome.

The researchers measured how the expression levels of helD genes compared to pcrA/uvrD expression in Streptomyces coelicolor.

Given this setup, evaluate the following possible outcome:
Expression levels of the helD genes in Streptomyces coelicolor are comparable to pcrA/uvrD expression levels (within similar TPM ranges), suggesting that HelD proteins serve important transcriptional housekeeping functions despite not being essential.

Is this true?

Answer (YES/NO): YES